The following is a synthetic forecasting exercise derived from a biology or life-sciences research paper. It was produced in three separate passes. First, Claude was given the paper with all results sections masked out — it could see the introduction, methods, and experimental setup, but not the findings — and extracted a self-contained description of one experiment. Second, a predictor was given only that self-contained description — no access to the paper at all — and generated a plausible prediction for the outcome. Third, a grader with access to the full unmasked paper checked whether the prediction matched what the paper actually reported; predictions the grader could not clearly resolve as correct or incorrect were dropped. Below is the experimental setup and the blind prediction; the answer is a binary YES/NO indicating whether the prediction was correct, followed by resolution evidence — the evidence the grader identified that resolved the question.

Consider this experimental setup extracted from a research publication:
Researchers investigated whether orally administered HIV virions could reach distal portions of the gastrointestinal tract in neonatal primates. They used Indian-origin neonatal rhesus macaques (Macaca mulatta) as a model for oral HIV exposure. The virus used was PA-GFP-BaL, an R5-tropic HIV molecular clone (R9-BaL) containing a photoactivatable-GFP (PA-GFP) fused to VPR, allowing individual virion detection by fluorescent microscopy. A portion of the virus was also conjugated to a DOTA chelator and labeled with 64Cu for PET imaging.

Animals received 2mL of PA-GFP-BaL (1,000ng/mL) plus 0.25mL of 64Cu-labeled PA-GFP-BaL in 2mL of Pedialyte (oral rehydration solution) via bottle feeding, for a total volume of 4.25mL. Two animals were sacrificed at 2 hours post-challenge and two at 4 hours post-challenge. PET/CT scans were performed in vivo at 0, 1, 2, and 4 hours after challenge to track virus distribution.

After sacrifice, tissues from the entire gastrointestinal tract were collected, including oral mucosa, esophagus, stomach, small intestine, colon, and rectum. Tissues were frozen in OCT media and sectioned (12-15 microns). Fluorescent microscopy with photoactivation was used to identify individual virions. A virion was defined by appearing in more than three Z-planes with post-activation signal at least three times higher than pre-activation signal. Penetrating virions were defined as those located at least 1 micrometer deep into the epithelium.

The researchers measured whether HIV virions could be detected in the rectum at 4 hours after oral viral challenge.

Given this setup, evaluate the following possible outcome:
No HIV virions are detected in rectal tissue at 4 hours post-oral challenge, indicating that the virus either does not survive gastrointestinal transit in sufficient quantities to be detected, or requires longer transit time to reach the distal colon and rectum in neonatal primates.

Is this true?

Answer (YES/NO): NO